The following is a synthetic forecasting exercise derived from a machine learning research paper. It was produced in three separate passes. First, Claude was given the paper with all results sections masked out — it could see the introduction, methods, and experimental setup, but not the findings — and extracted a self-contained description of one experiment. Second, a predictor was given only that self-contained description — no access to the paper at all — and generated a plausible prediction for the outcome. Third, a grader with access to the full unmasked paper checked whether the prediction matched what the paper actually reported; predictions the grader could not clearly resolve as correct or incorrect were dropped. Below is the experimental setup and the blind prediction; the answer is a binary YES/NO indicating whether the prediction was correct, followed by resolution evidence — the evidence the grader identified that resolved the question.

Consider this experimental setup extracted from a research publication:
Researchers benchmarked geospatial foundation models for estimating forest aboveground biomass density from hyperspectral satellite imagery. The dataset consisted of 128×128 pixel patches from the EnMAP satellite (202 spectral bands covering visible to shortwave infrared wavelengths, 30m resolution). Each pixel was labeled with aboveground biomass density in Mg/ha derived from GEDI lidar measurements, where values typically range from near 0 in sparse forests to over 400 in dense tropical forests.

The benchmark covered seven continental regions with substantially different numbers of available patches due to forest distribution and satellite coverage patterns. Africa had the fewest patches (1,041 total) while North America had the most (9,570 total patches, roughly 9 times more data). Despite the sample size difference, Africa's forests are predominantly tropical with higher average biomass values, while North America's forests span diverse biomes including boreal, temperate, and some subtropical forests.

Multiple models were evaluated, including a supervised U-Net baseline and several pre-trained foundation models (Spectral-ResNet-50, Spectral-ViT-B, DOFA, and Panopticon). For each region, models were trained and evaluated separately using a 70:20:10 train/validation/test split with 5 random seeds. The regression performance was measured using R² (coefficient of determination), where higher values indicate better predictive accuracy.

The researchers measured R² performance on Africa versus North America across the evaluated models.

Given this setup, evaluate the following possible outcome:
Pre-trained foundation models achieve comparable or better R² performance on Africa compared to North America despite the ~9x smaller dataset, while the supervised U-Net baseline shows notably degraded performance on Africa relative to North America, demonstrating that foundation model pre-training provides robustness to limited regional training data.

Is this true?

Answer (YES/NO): NO